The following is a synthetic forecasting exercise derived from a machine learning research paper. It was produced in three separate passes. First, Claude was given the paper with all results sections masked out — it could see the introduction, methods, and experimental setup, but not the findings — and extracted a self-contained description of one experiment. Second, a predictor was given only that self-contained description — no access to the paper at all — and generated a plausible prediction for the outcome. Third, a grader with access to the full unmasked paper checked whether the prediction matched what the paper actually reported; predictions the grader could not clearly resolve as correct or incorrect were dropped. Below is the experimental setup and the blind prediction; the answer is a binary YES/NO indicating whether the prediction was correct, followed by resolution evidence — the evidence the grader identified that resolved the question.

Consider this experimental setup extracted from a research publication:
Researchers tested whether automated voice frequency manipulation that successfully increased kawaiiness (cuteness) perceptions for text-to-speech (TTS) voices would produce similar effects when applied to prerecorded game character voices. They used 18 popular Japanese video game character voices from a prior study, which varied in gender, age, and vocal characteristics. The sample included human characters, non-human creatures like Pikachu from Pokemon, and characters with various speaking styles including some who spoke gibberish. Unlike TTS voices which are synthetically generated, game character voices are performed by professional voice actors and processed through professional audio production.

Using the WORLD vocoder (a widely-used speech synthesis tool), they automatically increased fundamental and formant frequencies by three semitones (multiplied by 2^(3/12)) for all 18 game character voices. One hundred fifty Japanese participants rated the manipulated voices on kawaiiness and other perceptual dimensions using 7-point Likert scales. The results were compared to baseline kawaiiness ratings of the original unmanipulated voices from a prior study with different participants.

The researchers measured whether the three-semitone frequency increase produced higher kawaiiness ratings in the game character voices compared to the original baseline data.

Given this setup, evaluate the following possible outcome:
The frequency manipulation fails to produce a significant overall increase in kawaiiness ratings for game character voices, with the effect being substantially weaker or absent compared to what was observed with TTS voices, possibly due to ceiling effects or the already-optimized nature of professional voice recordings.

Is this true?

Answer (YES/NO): YES